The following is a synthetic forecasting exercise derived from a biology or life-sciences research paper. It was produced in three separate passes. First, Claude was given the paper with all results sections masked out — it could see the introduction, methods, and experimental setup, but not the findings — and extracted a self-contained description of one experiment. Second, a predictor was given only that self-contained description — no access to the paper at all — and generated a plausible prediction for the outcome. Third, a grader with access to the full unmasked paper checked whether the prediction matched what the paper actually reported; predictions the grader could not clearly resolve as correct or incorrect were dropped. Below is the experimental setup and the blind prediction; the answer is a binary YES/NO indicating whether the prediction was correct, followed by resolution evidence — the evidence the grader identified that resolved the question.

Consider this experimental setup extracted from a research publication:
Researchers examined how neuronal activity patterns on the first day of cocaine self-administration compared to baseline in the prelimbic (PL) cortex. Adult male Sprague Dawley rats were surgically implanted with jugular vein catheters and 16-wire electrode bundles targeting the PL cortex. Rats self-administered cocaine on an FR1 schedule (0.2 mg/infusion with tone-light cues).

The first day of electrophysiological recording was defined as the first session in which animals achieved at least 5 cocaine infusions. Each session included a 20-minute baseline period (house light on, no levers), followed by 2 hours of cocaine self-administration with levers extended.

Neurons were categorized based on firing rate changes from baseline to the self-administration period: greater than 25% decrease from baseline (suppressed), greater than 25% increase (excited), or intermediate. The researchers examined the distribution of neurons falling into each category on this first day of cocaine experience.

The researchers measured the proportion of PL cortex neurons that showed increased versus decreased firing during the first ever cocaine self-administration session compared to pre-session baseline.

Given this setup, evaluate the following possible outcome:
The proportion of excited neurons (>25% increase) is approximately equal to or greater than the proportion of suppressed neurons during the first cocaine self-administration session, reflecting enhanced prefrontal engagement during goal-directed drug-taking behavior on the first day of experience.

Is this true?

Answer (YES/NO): NO